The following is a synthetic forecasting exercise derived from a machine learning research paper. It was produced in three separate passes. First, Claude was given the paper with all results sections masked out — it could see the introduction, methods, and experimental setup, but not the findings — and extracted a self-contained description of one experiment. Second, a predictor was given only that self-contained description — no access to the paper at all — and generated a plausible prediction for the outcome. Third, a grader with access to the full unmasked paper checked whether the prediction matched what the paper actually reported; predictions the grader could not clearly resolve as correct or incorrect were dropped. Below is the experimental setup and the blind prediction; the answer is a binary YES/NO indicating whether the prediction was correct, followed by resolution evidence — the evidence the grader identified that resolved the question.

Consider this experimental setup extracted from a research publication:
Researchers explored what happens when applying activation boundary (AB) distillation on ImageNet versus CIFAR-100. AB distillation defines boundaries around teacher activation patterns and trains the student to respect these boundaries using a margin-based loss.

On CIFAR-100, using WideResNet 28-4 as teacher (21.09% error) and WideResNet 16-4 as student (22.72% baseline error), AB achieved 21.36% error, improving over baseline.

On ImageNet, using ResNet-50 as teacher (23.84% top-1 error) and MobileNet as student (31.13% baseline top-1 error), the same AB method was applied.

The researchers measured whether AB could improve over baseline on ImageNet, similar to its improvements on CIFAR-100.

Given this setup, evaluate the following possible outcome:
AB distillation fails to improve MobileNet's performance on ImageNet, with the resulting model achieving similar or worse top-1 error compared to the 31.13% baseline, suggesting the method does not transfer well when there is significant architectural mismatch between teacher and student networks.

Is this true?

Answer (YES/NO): YES